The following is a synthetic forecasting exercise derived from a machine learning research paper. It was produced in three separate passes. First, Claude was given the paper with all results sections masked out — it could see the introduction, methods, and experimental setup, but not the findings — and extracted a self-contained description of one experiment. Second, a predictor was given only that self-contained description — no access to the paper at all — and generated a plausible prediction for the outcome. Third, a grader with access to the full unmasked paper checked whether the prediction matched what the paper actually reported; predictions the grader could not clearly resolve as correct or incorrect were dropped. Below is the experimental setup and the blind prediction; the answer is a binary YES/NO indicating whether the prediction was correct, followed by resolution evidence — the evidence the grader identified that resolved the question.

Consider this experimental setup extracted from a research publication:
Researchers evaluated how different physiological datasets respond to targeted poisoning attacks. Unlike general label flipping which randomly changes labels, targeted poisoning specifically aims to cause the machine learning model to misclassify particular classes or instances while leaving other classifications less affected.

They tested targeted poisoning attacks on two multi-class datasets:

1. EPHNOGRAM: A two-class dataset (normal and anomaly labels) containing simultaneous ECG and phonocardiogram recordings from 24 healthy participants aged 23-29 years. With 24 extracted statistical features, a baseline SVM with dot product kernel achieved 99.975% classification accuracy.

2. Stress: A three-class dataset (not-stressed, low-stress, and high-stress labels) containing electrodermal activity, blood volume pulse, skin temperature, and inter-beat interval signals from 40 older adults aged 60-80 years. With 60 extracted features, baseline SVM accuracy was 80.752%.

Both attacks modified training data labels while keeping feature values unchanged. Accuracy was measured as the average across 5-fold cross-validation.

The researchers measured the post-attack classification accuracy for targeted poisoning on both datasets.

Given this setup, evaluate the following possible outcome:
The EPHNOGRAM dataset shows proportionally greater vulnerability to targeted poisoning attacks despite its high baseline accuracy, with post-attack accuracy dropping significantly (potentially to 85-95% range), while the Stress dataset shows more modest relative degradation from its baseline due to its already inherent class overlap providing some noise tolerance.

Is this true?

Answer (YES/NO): NO